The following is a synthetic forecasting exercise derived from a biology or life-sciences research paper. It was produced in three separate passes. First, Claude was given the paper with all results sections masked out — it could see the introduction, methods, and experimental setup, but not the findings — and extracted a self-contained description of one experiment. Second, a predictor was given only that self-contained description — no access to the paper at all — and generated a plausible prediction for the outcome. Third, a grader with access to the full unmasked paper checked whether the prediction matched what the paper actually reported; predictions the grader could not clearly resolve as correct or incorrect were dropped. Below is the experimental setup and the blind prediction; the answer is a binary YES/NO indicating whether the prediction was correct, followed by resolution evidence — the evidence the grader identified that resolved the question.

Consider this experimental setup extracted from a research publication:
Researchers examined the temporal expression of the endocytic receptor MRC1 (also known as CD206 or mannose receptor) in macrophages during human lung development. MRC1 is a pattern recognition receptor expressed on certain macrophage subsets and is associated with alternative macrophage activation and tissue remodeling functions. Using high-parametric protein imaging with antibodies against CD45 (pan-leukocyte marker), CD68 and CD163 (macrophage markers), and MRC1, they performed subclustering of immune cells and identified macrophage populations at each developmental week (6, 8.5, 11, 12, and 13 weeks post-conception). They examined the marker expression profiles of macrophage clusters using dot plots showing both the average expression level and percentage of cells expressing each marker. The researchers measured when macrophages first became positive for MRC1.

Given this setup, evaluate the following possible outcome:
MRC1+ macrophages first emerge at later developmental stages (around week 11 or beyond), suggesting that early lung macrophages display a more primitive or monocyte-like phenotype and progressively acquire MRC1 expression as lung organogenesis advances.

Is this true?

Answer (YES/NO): NO